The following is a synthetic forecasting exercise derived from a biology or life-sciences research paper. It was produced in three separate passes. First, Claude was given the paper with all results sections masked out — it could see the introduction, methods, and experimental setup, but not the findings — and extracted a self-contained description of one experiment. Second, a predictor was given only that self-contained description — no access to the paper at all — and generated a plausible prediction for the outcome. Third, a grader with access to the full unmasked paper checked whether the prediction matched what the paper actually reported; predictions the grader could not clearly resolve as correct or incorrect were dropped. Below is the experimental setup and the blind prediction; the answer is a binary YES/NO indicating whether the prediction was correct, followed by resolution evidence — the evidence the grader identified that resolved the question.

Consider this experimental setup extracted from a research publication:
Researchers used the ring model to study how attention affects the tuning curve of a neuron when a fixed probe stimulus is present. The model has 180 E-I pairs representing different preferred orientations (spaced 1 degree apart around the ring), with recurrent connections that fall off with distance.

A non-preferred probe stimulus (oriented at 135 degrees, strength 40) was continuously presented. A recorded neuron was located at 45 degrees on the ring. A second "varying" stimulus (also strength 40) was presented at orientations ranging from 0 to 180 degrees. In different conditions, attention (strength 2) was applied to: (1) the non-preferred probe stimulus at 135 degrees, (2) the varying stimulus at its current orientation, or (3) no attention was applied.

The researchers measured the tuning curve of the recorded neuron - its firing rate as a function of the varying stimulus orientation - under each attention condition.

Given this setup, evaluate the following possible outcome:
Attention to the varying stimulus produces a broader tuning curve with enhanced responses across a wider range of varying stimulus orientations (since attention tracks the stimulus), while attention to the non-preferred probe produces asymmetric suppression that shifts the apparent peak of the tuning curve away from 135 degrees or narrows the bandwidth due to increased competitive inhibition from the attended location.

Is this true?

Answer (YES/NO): NO